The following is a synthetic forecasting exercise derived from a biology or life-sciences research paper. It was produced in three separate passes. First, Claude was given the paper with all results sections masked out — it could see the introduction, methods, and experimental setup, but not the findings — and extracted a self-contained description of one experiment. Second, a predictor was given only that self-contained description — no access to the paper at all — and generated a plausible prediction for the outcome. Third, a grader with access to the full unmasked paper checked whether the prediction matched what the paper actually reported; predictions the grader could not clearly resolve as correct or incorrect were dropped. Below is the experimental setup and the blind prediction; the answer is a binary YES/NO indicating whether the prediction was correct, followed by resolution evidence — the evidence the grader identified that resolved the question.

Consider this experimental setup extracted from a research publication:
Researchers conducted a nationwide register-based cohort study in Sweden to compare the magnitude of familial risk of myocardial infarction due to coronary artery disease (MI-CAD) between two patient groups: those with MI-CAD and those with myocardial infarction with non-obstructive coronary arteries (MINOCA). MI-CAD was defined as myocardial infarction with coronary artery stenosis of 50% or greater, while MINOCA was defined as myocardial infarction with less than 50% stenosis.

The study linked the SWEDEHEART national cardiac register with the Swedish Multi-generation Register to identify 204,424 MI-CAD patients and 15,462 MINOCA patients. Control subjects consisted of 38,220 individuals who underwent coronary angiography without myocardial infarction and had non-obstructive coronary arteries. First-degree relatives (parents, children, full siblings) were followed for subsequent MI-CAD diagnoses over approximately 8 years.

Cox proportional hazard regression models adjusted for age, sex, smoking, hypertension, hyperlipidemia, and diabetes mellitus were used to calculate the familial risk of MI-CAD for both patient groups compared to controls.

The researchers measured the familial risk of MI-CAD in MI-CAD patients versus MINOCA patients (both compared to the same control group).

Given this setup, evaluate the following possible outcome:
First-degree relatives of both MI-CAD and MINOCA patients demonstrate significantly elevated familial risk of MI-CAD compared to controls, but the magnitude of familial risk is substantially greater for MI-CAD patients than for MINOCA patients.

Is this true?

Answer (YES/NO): YES